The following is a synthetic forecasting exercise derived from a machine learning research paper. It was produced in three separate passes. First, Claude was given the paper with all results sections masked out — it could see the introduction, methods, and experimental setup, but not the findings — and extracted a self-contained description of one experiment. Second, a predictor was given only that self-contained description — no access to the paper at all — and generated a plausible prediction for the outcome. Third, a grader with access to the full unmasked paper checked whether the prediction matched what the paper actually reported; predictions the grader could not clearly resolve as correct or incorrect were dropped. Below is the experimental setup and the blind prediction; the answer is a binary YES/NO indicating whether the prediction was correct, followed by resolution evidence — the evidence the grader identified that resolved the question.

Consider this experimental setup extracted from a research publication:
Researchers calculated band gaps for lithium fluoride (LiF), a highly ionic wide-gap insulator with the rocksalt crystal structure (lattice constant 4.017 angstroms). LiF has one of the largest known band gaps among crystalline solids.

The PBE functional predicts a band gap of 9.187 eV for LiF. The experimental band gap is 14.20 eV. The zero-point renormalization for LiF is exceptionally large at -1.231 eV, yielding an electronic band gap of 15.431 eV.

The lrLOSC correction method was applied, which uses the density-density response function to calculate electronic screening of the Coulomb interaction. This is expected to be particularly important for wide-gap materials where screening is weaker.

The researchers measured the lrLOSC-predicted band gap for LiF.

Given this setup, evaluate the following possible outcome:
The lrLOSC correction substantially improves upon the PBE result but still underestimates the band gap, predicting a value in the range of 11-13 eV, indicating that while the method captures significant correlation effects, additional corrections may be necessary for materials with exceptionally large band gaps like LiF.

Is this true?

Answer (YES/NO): NO